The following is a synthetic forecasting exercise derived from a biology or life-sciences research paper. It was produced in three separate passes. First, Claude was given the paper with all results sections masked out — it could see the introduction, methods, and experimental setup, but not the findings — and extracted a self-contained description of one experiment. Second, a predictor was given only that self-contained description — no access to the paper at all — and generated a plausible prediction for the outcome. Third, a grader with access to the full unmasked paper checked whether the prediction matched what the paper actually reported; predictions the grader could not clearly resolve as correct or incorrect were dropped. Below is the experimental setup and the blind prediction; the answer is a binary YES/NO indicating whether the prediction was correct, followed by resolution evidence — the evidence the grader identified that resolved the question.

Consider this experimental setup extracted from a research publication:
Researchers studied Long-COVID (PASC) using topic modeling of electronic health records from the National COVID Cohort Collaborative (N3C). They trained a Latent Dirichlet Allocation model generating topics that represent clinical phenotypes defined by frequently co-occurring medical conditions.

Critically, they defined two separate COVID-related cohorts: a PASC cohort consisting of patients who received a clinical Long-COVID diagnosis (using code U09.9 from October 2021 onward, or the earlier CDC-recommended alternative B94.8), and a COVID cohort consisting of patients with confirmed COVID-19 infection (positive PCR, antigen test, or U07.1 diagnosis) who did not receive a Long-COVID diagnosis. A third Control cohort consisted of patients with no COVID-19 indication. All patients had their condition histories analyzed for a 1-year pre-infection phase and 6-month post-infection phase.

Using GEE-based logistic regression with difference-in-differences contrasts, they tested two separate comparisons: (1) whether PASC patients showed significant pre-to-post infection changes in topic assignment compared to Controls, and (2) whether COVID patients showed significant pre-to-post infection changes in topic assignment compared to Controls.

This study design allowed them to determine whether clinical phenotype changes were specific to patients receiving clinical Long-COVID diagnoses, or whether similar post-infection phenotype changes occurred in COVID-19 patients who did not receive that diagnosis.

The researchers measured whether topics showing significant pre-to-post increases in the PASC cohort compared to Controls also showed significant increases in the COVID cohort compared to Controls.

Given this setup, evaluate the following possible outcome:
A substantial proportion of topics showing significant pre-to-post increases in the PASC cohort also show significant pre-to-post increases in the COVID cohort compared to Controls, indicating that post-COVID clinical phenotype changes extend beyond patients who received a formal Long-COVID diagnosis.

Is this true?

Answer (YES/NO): NO